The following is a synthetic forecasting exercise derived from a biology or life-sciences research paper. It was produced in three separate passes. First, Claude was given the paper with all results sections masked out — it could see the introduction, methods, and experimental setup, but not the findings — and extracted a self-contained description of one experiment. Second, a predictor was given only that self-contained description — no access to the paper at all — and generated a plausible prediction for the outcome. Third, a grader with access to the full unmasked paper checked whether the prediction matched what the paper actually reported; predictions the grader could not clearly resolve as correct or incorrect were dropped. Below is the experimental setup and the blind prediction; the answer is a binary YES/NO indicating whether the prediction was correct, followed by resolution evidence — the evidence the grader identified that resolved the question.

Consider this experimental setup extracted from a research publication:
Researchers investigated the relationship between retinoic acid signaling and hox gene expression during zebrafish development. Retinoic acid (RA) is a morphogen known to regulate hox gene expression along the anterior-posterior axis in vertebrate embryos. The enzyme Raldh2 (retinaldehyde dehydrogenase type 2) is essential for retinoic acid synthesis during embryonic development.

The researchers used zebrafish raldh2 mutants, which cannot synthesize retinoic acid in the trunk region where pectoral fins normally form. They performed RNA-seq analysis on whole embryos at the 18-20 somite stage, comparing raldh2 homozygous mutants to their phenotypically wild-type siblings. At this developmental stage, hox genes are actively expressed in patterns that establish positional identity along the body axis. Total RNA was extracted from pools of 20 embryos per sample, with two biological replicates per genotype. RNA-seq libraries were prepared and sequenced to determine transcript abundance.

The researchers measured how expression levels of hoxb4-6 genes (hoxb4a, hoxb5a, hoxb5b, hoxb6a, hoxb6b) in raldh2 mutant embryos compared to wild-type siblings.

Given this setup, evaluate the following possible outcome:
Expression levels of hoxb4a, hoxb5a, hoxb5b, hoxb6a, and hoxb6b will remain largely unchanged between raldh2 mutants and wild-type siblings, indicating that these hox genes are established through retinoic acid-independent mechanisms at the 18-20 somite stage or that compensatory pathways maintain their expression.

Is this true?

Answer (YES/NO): NO